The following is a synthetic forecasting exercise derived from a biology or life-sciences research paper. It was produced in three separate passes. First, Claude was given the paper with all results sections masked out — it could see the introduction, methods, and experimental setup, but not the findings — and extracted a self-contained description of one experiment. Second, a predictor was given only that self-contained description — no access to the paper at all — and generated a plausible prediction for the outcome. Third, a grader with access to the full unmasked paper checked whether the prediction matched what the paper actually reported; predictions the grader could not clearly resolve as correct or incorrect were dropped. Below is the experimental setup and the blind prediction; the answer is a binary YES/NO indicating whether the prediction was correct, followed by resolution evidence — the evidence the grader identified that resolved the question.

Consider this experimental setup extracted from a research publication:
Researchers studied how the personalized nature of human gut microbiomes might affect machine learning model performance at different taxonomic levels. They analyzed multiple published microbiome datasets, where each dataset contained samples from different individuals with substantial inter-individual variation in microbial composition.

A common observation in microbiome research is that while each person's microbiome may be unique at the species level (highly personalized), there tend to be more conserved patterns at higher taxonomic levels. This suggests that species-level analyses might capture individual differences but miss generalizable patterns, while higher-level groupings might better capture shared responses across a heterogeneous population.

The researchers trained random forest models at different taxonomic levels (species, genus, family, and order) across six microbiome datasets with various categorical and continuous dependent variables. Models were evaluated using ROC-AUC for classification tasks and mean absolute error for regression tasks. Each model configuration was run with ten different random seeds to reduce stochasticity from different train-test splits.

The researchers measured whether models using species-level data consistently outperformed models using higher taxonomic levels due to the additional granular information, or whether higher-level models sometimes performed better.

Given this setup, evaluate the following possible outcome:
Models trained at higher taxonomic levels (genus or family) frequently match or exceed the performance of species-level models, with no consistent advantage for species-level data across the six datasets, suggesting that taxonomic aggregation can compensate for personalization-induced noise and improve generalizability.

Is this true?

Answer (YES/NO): YES